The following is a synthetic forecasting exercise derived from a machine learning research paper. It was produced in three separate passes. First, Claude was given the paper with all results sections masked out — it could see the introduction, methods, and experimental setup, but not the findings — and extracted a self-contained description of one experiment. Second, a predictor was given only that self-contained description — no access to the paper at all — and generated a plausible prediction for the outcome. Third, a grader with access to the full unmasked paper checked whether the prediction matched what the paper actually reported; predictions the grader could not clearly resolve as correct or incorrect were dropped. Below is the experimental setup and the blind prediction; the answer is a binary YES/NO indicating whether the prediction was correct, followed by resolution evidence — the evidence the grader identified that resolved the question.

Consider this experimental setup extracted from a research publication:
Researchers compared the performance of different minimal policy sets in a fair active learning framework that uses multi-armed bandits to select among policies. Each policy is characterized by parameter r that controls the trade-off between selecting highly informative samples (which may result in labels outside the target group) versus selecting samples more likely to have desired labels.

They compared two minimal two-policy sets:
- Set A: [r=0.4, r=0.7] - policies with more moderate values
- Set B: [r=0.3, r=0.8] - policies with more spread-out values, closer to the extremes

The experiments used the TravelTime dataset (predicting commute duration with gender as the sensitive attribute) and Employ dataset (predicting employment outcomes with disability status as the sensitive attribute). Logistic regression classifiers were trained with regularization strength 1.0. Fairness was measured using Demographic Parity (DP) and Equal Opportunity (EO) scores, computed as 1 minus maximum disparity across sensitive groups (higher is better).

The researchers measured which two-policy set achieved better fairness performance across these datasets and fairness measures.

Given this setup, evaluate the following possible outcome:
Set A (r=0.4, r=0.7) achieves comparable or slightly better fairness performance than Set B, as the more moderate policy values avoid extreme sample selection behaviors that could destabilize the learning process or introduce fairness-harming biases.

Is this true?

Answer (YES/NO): NO